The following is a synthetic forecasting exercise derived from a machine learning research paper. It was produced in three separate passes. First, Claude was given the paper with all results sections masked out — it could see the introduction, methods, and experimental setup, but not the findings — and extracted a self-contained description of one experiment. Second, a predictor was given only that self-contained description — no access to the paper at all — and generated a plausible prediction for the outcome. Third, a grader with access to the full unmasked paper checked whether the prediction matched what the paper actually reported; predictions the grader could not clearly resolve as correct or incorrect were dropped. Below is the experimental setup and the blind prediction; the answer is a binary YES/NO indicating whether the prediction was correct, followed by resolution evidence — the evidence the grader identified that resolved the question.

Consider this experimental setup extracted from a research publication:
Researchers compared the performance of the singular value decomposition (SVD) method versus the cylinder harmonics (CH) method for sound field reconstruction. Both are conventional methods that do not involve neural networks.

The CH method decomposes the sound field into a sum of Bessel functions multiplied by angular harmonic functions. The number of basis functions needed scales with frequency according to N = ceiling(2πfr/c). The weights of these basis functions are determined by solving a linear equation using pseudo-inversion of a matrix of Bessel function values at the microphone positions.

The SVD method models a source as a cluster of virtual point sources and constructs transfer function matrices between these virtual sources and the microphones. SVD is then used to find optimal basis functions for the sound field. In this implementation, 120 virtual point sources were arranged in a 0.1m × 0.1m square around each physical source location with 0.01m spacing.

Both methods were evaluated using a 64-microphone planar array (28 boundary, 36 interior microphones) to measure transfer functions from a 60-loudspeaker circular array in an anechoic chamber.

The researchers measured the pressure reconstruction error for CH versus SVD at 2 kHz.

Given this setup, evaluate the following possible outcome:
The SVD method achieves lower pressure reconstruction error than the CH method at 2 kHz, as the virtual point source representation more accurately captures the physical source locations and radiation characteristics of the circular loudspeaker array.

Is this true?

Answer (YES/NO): YES